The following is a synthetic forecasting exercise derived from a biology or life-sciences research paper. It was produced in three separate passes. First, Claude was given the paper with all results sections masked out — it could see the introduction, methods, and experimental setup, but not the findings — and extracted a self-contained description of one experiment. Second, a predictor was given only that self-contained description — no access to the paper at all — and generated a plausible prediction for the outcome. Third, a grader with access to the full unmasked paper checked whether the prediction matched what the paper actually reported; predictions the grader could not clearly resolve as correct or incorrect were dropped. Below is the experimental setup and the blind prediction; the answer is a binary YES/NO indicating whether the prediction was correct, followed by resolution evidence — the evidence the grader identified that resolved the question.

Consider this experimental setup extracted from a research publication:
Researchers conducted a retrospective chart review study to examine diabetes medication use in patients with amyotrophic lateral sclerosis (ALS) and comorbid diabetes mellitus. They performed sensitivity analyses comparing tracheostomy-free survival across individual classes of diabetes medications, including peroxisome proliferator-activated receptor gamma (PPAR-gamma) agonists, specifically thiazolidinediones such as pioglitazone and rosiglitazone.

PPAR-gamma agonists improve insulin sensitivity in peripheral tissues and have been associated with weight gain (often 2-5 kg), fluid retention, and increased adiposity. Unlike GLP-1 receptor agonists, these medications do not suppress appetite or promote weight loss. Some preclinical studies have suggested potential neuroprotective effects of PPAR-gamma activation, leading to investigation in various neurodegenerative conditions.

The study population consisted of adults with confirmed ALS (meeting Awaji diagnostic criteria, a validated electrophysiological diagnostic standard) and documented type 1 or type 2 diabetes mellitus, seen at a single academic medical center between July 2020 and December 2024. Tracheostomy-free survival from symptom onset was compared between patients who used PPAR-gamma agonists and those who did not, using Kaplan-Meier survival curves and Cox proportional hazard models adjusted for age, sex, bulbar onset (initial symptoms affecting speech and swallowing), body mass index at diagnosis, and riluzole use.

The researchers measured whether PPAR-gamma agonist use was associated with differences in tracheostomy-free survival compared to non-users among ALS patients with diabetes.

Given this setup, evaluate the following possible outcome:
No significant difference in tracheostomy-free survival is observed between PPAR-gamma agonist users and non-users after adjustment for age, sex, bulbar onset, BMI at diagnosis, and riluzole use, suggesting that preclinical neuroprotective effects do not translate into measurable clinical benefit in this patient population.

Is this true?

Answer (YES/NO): YES